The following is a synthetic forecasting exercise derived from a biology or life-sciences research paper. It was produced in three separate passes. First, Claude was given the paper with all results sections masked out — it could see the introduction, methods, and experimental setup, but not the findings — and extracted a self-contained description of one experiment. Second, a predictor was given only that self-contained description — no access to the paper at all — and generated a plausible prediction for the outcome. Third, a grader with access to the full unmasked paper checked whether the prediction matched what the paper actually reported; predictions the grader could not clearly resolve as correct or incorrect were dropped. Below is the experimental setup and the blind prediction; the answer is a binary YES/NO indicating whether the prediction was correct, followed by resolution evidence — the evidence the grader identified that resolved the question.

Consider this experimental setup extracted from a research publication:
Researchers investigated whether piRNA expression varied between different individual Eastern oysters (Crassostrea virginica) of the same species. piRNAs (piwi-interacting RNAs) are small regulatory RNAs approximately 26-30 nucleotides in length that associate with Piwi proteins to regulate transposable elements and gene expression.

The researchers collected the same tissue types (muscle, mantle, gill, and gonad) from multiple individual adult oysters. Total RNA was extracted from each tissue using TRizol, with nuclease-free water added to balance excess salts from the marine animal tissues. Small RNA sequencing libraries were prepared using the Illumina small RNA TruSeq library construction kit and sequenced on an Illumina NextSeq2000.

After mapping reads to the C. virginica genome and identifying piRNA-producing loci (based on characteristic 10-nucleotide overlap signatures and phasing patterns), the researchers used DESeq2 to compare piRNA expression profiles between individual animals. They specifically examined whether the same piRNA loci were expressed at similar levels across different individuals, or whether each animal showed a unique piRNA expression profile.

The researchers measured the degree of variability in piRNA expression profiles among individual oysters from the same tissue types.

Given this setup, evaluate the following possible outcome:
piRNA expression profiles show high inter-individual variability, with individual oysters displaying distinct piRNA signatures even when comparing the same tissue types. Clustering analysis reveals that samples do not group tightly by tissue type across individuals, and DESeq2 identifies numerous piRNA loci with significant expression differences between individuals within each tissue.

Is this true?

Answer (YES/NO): YES